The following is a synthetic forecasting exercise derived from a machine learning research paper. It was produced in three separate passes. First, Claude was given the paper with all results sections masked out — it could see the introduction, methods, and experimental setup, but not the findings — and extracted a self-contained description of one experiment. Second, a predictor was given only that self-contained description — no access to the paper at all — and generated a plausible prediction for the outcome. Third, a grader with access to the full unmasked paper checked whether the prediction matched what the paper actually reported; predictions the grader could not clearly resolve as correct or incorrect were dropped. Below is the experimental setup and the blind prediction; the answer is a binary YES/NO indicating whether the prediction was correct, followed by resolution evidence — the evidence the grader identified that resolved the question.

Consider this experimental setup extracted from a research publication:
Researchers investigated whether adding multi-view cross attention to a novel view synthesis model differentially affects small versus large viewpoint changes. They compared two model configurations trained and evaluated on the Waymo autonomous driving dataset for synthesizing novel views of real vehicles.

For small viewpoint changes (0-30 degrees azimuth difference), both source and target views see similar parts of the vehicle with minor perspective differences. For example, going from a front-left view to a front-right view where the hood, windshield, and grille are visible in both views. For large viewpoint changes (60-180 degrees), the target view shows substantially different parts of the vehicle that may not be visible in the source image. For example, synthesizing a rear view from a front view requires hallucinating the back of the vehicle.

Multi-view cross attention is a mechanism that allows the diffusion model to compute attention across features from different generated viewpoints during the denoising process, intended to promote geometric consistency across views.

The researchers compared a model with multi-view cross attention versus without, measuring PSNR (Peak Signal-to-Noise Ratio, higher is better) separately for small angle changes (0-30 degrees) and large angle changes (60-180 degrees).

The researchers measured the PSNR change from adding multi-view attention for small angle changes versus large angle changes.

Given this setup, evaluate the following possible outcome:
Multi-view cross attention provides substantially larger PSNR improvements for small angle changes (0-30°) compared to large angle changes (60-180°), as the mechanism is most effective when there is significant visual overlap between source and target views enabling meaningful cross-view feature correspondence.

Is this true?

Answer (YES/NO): NO